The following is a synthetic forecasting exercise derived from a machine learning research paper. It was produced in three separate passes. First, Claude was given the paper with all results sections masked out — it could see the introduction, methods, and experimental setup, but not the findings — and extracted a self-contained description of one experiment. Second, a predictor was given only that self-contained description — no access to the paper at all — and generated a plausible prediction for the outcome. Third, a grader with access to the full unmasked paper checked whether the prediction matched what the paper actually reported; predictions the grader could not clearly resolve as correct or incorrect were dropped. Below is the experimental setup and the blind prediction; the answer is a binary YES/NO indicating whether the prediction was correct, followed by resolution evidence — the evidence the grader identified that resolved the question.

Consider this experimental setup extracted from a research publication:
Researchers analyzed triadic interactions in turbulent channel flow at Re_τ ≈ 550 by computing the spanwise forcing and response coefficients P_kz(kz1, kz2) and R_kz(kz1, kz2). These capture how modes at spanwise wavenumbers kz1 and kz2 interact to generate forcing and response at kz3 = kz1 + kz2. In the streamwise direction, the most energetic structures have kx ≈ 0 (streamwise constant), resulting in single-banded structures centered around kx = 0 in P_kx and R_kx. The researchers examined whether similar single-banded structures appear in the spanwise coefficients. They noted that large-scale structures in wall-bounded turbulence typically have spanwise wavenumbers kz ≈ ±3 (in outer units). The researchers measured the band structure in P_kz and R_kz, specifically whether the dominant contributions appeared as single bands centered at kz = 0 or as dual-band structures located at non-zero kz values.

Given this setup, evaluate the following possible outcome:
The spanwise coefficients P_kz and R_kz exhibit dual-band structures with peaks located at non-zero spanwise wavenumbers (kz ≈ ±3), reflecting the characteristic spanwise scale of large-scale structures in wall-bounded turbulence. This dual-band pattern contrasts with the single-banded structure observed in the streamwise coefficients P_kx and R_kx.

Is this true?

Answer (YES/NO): YES